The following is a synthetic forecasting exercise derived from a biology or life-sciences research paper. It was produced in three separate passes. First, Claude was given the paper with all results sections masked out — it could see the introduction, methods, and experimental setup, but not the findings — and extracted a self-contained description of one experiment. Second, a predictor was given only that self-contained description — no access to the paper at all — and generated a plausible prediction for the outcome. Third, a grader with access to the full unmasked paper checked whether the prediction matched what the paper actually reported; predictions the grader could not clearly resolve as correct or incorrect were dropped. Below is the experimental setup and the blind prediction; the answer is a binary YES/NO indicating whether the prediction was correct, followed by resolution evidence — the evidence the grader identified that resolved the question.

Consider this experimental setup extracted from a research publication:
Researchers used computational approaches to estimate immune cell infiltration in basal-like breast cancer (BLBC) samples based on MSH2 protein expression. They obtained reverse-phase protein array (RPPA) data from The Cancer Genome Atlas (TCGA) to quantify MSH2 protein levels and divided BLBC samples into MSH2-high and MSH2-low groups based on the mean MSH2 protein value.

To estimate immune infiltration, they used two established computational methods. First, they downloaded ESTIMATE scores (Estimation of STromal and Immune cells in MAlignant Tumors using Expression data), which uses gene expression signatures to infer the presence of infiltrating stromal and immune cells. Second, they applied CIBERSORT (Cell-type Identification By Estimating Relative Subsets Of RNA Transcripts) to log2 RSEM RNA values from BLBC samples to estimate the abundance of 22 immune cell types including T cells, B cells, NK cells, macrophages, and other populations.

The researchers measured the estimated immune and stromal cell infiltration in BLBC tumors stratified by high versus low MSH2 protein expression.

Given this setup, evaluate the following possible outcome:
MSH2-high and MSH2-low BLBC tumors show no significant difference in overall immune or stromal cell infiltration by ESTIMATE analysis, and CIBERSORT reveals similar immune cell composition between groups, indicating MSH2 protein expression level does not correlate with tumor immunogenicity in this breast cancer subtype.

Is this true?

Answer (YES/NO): NO